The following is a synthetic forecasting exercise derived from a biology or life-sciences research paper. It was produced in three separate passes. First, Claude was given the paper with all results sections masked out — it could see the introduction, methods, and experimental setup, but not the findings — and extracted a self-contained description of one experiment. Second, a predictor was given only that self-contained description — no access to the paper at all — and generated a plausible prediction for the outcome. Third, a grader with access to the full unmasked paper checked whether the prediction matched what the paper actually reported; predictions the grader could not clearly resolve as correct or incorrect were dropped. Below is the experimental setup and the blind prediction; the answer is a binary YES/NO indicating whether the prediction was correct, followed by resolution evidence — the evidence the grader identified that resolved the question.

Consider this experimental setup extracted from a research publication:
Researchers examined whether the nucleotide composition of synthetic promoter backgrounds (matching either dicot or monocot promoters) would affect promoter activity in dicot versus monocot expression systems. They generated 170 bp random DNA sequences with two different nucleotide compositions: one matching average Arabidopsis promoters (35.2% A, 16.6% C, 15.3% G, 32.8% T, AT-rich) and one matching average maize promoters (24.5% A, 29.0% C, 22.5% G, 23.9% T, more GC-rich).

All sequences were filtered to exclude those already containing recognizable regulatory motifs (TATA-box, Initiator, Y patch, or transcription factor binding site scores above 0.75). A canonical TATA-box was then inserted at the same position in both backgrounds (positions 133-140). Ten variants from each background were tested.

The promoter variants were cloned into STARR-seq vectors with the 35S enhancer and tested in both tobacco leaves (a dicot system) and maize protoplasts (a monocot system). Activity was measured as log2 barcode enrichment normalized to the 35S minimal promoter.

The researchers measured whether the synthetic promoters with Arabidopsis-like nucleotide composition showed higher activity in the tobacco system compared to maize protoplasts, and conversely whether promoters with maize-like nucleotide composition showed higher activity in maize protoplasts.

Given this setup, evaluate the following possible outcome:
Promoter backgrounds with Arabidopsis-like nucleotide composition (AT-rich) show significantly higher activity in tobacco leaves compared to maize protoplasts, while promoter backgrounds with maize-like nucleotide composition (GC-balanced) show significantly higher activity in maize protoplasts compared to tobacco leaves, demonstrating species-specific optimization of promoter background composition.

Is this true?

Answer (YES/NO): NO